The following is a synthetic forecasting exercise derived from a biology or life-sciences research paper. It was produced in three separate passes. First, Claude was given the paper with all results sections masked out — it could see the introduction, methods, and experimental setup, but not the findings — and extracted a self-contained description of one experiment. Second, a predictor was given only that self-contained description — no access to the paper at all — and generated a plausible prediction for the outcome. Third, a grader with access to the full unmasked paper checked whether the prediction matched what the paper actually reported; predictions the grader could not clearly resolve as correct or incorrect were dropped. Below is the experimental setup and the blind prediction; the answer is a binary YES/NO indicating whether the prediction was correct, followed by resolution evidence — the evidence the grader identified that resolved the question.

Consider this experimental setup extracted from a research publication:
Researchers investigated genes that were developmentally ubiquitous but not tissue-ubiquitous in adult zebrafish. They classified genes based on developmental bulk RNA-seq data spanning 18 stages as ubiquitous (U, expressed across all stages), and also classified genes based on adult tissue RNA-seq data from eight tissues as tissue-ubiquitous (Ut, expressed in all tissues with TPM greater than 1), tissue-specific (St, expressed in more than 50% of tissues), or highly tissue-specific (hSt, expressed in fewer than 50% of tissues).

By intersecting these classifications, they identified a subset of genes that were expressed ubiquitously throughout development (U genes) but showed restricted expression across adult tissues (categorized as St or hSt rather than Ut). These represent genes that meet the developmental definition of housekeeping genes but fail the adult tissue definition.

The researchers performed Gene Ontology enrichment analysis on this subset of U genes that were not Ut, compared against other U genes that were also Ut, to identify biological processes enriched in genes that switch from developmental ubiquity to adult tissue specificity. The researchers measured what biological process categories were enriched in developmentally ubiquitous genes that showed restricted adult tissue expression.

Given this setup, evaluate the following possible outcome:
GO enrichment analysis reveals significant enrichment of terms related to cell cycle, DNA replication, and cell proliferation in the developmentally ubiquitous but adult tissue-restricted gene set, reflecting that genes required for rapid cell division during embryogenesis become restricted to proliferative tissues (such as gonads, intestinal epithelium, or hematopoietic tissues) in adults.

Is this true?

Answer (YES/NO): YES